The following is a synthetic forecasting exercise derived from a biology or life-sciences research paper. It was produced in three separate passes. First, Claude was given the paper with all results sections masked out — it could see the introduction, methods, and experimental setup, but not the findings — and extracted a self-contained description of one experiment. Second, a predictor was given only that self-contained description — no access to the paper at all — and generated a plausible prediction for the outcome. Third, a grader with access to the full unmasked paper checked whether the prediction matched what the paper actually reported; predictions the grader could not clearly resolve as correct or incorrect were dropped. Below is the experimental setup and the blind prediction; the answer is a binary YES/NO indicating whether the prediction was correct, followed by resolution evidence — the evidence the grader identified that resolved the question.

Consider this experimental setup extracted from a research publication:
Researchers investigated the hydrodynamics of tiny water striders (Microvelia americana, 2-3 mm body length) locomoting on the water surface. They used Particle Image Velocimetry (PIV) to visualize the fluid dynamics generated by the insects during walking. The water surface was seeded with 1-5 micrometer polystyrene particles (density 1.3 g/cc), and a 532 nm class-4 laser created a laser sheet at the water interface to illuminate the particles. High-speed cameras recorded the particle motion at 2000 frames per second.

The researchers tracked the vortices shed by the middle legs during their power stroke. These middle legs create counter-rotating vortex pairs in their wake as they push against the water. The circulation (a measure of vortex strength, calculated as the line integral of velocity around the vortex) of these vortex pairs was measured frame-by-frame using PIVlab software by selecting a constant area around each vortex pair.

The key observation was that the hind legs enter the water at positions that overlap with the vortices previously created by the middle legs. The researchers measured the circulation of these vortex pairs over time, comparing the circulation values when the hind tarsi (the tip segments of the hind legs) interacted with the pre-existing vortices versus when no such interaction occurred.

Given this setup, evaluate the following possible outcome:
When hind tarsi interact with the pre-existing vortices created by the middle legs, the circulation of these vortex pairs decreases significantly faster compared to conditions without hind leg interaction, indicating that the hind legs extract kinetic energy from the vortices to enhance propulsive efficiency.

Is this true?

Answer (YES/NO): NO